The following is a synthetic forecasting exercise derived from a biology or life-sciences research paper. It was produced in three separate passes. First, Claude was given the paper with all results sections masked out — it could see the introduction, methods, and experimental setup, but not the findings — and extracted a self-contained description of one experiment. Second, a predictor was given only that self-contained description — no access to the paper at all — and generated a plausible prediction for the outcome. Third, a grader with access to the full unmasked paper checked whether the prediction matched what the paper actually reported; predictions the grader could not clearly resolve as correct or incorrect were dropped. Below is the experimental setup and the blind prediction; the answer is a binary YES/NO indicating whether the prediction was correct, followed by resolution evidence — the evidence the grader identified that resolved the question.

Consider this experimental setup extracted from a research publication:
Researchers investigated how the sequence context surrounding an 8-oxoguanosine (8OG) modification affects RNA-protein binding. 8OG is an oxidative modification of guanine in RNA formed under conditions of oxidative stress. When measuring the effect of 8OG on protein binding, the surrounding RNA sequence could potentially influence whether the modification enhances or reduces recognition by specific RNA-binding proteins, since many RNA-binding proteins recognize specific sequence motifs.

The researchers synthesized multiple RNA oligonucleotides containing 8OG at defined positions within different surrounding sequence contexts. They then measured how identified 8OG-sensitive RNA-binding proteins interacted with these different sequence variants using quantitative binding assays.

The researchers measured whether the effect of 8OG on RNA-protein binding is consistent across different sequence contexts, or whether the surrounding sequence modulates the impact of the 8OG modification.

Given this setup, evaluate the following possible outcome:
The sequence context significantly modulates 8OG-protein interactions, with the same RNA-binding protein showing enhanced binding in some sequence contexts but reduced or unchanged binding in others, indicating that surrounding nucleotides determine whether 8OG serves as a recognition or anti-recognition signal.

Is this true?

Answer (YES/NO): NO